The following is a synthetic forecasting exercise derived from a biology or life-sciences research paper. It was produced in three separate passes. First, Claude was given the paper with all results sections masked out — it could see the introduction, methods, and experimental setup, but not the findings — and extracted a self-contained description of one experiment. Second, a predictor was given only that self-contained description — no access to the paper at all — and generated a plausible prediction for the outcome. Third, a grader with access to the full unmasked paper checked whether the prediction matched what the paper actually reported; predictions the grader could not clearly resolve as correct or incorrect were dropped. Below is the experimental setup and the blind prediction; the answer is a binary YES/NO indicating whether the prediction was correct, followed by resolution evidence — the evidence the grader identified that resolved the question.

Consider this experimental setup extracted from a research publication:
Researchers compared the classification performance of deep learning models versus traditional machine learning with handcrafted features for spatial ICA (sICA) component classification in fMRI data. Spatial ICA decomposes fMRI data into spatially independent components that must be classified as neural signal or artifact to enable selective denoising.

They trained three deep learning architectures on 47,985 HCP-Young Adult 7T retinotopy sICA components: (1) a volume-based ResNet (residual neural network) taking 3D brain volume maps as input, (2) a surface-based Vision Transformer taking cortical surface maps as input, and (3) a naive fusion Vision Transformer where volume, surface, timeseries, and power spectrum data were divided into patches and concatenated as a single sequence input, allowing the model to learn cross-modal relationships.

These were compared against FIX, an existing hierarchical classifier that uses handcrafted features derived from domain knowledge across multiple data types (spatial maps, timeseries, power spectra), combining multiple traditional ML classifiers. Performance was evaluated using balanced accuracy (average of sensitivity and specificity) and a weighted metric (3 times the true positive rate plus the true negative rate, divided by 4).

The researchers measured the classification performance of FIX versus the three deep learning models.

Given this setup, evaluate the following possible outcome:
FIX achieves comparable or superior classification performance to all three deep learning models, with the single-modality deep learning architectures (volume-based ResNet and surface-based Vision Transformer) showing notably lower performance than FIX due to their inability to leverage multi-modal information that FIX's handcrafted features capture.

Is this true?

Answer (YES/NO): YES